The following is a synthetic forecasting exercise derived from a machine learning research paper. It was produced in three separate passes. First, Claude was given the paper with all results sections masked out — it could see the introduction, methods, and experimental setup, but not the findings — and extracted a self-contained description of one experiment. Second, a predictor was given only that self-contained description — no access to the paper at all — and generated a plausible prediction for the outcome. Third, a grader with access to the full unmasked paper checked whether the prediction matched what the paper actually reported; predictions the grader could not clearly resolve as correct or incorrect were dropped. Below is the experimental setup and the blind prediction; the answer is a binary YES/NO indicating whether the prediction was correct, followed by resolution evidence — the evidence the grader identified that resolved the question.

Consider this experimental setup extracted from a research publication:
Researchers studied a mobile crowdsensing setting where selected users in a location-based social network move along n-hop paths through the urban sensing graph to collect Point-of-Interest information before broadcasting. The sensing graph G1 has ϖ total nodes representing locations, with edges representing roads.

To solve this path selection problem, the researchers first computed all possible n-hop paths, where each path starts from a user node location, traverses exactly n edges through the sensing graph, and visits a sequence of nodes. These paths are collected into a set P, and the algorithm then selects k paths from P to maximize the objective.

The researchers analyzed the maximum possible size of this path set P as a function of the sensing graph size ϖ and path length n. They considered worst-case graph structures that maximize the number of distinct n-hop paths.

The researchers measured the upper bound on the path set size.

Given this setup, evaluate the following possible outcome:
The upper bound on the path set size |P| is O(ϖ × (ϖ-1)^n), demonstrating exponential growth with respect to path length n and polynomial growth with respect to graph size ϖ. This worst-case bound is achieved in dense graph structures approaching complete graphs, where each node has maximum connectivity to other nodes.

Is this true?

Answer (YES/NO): NO